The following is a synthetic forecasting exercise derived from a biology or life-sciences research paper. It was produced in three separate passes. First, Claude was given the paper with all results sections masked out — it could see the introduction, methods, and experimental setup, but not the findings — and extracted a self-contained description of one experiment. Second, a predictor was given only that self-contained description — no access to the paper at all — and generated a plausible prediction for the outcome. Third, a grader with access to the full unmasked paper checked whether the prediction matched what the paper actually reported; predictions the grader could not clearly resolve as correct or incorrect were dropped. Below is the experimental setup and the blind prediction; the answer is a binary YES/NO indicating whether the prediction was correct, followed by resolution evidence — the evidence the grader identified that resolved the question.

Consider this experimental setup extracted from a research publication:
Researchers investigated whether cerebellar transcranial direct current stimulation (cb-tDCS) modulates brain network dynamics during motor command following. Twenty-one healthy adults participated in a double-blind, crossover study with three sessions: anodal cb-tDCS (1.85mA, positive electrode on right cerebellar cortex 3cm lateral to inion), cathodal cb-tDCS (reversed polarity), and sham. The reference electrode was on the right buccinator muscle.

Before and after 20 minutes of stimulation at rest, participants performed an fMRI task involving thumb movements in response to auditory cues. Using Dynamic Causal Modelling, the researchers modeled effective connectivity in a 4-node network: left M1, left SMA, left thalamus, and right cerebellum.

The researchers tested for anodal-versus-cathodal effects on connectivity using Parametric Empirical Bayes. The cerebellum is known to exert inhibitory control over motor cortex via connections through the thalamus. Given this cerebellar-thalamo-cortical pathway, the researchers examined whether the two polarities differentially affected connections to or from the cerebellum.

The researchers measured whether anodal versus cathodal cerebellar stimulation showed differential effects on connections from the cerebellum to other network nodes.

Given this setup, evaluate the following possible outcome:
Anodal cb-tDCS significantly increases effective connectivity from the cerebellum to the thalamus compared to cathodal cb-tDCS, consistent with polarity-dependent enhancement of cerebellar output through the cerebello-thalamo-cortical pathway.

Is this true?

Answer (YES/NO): NO